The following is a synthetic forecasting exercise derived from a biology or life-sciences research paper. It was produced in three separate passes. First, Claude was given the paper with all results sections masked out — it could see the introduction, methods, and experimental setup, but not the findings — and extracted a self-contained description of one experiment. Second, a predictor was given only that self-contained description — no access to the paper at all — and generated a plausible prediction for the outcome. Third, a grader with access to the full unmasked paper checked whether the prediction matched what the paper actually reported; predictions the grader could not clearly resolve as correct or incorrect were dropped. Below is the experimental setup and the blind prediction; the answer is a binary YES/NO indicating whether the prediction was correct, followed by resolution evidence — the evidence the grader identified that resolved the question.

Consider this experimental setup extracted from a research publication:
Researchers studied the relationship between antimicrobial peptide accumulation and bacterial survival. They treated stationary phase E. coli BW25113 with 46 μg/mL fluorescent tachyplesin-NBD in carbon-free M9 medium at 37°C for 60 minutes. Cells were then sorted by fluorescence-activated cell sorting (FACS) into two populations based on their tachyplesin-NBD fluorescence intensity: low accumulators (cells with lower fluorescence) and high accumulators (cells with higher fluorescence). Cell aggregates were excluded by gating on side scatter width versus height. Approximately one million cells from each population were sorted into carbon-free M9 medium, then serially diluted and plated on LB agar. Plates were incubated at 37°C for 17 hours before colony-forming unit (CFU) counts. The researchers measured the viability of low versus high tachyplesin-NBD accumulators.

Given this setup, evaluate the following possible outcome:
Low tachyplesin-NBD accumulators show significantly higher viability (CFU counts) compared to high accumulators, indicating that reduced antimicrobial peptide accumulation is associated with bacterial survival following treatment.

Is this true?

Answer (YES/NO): YES